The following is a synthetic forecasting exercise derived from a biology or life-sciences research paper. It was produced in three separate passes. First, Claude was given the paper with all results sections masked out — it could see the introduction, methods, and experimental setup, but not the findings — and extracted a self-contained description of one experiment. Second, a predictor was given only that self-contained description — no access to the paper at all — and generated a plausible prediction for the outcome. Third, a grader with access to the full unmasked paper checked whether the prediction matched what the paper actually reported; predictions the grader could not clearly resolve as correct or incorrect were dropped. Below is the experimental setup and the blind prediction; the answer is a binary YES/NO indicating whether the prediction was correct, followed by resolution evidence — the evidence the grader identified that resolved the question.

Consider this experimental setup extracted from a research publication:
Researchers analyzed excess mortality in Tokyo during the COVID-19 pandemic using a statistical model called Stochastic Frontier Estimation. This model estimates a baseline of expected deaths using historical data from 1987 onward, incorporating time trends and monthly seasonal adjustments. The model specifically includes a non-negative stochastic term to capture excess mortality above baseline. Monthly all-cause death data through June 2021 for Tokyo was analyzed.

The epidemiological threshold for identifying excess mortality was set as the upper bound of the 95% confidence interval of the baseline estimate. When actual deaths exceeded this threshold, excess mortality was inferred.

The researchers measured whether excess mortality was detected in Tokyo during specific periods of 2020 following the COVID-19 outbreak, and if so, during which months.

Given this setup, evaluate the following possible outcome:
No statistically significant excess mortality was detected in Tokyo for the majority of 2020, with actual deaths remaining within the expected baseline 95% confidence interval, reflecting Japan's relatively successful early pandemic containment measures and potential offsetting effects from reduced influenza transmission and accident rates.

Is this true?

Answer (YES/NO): NO